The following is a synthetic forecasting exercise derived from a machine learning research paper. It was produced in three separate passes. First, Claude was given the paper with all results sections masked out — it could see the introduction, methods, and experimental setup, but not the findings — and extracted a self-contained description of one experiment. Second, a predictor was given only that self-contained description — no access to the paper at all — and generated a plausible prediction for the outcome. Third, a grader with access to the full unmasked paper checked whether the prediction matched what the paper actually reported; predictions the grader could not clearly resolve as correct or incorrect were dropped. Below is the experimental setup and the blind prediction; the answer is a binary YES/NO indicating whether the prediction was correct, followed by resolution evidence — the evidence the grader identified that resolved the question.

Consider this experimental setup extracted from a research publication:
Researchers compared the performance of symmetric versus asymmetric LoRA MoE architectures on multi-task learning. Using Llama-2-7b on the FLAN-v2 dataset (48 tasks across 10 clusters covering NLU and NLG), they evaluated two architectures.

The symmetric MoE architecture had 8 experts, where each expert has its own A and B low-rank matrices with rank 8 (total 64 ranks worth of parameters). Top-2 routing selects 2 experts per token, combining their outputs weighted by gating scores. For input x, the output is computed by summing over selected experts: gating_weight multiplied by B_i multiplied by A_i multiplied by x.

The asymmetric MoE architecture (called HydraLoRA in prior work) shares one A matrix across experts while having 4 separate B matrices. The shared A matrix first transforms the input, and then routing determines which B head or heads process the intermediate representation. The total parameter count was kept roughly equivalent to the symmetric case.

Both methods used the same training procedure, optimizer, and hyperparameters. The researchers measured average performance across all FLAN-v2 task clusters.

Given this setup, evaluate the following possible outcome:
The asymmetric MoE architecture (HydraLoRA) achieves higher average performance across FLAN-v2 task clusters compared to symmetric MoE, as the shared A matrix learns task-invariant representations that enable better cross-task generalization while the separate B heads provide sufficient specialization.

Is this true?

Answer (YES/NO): NO